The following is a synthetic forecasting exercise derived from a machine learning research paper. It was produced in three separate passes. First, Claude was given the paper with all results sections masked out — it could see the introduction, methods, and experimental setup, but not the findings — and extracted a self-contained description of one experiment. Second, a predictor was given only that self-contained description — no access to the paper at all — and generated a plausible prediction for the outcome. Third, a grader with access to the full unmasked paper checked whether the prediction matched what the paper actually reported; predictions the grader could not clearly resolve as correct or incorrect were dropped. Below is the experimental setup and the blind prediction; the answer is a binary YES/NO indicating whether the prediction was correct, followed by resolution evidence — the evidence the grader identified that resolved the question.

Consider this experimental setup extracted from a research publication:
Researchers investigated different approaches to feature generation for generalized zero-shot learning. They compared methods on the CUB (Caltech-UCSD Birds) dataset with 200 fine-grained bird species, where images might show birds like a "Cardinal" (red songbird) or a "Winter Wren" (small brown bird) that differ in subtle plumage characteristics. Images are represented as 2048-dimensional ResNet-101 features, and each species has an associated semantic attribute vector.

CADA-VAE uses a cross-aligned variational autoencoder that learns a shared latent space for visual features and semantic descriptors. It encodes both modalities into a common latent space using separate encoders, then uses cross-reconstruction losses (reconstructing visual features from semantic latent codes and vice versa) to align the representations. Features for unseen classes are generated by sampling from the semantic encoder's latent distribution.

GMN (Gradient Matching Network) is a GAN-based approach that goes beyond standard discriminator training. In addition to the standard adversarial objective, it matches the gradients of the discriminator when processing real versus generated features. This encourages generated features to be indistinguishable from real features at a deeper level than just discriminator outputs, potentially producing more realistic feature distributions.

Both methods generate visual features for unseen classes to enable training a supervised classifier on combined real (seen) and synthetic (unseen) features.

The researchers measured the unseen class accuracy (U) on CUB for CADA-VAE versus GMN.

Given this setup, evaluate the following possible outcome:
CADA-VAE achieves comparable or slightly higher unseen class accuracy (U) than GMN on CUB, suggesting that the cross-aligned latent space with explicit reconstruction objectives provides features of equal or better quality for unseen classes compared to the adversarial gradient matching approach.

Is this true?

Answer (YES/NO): NO